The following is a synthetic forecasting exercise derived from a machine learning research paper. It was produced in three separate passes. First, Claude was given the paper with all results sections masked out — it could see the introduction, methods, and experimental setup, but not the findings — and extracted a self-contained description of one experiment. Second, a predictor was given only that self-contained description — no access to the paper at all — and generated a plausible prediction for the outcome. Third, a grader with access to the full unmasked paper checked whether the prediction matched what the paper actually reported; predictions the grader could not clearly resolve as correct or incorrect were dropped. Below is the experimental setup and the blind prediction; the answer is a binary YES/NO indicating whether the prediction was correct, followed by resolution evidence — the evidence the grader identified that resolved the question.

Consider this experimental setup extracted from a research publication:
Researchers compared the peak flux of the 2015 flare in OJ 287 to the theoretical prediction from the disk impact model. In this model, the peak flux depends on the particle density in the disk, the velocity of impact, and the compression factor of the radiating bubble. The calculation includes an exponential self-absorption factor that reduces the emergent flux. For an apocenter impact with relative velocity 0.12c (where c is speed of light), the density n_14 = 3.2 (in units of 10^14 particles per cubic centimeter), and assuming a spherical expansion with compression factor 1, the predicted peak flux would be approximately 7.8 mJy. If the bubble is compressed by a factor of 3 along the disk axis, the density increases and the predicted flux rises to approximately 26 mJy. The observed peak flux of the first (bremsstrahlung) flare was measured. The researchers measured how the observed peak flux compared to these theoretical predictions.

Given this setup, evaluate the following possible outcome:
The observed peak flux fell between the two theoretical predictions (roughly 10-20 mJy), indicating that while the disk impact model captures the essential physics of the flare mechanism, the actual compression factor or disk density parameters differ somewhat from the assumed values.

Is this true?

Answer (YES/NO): YES